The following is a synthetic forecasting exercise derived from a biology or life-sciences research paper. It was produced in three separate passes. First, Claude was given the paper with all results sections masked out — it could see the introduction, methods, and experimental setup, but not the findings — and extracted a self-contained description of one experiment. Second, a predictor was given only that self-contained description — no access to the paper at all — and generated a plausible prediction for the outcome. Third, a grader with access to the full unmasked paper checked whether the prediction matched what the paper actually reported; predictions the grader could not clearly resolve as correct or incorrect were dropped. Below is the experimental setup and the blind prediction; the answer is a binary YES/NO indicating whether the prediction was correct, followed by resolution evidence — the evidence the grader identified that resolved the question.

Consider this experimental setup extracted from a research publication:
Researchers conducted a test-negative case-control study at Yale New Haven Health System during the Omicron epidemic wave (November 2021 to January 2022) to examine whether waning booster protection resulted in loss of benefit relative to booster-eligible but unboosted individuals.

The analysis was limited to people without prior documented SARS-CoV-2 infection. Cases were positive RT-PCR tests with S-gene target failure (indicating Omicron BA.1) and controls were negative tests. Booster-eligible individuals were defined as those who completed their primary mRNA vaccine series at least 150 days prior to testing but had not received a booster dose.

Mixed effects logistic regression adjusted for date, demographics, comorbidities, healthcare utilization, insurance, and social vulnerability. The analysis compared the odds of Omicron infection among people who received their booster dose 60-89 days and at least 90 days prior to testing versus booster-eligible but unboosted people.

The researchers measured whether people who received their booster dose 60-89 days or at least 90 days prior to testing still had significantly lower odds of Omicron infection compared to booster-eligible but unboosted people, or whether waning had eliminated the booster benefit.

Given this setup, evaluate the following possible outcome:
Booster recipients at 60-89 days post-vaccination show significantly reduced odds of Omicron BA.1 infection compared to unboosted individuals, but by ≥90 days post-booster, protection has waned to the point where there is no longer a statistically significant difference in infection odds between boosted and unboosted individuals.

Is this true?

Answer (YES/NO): NO